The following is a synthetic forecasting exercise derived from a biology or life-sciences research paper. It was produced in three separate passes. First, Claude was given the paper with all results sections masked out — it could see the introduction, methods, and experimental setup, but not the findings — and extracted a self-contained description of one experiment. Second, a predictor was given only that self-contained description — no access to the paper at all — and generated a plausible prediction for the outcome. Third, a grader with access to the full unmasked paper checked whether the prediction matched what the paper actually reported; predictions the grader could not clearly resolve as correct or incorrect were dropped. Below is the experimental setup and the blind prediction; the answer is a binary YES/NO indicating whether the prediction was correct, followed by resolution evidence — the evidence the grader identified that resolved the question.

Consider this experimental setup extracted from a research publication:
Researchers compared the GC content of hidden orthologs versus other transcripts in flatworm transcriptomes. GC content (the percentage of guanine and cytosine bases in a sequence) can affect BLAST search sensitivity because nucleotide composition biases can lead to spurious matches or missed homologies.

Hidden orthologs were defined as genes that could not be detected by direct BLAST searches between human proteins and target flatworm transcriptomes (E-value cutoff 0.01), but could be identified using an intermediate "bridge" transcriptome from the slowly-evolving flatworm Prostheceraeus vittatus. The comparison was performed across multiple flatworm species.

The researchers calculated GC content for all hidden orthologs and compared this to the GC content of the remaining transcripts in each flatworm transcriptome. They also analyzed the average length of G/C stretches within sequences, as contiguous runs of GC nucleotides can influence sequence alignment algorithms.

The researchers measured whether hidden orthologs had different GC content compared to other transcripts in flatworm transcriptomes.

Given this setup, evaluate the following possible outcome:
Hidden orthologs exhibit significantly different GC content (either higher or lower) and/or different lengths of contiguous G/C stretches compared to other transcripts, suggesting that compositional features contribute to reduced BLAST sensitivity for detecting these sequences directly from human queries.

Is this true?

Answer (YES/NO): NO